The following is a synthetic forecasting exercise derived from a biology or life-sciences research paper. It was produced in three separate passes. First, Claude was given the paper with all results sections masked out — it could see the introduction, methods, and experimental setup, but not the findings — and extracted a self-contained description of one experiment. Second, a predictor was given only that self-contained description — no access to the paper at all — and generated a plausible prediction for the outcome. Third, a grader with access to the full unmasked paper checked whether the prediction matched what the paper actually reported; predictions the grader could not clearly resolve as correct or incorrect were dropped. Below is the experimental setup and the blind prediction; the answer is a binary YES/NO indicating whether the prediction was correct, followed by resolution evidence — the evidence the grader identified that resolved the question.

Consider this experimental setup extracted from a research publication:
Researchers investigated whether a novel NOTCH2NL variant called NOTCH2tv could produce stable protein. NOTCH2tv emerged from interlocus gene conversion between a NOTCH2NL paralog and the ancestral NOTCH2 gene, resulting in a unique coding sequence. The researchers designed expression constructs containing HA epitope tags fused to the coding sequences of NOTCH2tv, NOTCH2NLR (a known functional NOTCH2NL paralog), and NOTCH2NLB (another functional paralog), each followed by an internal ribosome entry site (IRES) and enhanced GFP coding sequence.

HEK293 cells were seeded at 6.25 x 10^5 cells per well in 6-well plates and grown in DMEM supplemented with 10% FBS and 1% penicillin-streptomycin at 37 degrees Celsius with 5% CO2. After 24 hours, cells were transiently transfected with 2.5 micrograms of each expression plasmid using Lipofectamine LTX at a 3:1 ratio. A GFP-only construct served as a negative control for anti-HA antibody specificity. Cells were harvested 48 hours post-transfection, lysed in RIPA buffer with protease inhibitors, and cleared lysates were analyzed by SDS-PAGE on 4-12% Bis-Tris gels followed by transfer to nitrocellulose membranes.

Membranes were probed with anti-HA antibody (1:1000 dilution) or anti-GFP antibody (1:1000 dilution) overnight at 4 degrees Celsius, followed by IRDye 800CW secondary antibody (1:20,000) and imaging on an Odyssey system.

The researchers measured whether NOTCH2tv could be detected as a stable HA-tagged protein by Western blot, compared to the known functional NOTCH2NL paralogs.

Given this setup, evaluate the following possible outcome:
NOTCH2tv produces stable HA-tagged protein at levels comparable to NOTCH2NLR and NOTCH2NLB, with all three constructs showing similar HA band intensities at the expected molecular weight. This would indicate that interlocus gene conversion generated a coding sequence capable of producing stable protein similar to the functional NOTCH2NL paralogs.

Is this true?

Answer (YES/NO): NO